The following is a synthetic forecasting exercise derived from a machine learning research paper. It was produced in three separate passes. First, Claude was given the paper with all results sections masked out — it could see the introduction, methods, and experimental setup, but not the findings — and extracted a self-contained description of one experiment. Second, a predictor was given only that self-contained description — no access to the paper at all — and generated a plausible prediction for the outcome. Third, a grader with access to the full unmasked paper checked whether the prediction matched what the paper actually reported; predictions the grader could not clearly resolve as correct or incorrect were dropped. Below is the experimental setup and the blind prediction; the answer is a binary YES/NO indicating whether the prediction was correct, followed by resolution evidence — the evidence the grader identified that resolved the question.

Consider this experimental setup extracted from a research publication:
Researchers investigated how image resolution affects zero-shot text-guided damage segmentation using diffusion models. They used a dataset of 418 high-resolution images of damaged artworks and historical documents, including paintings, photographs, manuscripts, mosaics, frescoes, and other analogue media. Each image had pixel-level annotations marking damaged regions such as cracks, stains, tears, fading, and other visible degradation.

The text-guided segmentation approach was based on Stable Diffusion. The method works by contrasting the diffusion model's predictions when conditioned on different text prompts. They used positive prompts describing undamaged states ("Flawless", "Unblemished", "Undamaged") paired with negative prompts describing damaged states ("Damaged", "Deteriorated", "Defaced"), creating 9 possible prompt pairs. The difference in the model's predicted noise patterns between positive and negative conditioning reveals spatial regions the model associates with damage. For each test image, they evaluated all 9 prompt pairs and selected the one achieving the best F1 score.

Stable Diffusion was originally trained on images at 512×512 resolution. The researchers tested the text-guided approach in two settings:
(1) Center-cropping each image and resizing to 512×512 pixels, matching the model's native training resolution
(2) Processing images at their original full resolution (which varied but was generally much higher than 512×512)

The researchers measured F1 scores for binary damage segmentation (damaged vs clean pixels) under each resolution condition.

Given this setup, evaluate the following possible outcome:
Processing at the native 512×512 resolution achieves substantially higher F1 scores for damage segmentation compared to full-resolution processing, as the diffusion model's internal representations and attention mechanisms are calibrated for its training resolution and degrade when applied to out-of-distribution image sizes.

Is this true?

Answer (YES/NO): NO